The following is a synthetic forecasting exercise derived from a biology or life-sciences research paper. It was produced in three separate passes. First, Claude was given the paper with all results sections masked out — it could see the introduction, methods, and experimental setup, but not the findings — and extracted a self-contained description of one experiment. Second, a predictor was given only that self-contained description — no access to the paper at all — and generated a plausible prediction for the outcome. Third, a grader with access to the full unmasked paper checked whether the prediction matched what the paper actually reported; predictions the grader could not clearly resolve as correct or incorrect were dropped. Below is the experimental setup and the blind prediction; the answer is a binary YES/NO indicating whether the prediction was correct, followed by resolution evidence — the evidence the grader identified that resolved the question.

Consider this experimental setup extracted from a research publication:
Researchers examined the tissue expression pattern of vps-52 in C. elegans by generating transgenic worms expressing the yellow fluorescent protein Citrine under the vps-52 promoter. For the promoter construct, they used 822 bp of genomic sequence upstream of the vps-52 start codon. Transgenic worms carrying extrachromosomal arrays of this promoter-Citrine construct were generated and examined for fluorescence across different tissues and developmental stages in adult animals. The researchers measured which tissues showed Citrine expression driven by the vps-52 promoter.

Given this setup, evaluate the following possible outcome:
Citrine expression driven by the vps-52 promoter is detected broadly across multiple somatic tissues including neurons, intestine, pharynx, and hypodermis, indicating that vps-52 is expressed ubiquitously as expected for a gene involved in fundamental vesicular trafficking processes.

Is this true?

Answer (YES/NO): YES